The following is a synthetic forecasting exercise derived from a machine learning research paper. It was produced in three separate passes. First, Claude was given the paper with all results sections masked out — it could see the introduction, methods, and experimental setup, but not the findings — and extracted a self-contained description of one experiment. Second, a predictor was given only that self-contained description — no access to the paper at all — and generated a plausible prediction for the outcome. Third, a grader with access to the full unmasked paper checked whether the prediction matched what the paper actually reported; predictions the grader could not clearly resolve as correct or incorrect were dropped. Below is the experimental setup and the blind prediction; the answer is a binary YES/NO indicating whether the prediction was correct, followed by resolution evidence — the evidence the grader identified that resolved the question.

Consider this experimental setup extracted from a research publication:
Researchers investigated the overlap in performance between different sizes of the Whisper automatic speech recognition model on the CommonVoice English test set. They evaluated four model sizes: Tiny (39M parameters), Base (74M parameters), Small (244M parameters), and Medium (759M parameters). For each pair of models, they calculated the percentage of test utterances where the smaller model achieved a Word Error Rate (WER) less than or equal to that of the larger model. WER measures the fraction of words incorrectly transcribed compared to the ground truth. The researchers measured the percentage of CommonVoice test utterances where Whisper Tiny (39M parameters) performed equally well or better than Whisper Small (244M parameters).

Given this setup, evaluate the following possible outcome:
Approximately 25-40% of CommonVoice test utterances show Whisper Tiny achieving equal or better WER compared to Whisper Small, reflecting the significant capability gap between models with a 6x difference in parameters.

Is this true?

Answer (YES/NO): NO